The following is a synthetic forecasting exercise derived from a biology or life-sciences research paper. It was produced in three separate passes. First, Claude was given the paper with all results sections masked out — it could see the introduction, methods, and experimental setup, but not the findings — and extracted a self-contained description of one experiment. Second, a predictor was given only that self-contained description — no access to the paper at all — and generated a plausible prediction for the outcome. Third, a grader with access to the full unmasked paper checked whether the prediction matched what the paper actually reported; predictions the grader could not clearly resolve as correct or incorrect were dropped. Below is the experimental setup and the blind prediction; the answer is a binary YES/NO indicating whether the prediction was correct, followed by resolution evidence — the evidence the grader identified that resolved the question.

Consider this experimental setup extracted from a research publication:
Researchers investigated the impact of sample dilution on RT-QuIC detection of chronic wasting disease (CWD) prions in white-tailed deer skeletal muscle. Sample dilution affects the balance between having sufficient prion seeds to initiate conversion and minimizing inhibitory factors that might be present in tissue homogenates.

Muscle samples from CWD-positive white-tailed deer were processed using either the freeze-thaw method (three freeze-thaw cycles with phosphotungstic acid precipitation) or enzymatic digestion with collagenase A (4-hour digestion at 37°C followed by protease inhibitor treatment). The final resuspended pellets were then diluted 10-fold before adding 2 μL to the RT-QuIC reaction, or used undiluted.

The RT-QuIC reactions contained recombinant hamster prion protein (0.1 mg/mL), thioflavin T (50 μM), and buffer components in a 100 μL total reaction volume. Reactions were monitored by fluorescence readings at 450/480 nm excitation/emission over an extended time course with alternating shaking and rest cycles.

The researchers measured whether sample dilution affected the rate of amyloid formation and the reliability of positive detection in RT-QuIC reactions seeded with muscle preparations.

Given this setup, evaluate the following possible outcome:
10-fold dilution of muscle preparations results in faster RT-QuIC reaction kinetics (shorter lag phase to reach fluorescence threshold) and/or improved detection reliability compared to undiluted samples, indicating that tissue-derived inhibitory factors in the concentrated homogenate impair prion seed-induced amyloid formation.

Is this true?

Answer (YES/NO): YES